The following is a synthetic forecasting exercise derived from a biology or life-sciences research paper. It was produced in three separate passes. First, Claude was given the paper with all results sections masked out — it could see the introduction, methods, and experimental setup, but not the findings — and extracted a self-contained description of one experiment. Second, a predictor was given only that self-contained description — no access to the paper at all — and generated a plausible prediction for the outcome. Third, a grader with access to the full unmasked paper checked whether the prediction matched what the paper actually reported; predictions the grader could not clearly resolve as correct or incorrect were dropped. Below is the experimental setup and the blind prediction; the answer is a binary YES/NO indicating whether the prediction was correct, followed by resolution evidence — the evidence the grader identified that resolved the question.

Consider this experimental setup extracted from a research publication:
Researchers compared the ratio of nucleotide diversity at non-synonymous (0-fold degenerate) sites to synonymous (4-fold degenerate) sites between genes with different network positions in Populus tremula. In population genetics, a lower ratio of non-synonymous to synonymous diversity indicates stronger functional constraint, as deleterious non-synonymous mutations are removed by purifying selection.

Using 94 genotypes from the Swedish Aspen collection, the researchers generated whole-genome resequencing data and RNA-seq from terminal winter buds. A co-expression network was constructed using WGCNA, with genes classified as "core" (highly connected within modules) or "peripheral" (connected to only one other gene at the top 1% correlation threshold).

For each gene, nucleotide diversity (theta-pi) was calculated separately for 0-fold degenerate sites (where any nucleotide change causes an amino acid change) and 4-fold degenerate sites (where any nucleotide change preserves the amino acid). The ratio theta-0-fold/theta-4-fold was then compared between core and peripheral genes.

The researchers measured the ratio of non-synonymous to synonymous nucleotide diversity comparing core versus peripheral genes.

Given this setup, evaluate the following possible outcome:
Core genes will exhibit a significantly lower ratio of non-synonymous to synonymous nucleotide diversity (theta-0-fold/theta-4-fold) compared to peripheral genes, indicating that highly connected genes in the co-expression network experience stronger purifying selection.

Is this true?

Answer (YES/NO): YES